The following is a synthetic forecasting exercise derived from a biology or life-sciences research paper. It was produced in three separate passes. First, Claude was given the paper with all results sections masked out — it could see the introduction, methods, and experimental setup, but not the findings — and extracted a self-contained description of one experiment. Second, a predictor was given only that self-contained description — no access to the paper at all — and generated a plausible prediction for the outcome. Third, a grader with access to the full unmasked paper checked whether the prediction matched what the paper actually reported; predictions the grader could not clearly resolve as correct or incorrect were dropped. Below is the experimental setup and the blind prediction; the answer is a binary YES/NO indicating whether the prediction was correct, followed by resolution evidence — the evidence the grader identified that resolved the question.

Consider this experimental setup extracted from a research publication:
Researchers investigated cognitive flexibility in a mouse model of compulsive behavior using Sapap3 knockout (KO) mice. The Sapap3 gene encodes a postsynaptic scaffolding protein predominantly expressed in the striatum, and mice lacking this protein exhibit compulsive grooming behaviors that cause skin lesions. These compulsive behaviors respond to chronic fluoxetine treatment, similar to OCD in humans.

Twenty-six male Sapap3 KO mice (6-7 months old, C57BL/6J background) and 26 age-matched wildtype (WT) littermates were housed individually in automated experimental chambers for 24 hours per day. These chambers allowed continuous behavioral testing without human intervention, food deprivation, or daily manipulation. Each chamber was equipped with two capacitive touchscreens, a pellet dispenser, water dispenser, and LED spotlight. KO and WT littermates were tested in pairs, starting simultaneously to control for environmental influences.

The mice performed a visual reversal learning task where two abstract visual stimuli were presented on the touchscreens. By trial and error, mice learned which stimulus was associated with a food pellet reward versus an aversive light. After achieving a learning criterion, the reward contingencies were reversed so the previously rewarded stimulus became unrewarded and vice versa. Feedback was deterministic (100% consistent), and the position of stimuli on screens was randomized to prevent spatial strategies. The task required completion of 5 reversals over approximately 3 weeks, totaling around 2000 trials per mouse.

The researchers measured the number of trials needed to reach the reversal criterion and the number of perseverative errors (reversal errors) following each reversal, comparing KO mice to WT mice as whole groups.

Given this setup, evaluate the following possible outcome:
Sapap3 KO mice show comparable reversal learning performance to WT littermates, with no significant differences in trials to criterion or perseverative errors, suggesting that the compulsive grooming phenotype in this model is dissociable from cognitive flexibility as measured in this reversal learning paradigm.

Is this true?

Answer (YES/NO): YES